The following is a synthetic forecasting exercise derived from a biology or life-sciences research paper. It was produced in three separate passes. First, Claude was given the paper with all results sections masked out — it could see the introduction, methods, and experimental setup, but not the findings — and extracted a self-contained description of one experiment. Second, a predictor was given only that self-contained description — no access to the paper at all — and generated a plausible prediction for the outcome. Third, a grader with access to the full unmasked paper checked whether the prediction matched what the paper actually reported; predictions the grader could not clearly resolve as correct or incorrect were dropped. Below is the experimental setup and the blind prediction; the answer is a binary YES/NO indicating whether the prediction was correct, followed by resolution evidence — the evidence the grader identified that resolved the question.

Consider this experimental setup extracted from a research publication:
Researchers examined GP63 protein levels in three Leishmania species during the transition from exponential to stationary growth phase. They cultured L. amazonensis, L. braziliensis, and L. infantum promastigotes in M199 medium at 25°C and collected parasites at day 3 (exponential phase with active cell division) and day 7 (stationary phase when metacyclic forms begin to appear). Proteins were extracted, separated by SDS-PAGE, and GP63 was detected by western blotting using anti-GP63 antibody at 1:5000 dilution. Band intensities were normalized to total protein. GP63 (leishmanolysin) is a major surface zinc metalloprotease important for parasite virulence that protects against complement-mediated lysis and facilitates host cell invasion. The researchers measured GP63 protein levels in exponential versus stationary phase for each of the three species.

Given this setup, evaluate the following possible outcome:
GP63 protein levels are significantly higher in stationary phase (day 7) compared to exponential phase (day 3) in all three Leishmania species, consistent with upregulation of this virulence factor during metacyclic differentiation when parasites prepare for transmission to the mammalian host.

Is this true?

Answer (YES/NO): NO